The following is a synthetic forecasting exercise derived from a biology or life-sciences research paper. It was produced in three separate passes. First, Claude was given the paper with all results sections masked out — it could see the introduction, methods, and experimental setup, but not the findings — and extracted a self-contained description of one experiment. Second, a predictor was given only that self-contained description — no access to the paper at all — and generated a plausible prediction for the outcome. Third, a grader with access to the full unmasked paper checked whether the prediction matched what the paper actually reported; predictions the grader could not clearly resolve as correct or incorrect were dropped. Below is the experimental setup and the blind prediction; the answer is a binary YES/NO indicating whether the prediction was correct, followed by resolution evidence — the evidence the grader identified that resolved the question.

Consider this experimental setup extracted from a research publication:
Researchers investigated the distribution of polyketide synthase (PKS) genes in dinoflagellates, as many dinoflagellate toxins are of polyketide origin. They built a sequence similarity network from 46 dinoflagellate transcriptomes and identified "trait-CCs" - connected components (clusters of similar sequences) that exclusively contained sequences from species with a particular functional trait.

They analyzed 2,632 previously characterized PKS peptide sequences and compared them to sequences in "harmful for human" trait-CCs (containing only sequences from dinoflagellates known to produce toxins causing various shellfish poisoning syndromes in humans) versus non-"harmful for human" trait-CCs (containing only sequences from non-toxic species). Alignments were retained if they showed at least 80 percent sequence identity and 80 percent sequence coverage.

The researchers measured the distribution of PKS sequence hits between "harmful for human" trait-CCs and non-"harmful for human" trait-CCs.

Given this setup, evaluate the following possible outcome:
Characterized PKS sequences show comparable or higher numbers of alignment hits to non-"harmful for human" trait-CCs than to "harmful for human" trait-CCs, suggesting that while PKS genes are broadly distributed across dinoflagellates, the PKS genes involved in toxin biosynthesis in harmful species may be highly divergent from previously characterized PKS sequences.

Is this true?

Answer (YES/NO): YES